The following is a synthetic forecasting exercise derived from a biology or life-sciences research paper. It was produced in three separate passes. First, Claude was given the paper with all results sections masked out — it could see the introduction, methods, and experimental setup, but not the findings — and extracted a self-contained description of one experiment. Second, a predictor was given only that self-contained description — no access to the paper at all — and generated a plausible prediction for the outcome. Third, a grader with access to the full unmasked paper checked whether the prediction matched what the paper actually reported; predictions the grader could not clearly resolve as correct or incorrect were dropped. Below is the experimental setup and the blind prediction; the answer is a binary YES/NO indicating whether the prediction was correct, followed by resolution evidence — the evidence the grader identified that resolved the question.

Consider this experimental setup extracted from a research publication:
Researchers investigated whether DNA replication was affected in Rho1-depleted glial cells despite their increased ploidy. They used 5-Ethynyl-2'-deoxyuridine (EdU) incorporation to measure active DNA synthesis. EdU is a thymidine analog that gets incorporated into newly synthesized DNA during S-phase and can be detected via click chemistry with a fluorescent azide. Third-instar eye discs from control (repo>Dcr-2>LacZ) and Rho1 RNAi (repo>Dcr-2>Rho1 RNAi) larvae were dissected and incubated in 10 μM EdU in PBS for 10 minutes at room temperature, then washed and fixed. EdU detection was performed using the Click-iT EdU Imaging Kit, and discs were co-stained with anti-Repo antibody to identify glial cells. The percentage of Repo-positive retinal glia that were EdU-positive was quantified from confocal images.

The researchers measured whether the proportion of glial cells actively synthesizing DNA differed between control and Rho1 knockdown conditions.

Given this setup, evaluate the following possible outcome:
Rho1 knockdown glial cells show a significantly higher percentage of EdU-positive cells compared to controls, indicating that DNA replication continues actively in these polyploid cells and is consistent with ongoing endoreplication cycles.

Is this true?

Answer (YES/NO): NO